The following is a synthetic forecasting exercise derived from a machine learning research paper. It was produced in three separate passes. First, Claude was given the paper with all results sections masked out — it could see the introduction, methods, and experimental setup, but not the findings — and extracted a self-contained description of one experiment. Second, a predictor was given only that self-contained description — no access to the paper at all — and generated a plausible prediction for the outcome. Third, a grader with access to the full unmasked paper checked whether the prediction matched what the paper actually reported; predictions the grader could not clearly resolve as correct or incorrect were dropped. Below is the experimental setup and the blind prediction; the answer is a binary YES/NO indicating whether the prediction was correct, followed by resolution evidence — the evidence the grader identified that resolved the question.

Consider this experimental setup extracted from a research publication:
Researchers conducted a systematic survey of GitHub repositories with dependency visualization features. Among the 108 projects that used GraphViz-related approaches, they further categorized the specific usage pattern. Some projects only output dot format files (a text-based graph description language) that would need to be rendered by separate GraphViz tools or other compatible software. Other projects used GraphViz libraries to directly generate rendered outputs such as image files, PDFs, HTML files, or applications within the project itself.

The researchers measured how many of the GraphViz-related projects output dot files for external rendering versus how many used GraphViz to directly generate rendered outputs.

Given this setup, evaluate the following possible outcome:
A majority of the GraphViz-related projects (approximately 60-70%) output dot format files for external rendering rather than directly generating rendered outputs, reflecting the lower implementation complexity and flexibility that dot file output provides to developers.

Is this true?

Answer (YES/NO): YES